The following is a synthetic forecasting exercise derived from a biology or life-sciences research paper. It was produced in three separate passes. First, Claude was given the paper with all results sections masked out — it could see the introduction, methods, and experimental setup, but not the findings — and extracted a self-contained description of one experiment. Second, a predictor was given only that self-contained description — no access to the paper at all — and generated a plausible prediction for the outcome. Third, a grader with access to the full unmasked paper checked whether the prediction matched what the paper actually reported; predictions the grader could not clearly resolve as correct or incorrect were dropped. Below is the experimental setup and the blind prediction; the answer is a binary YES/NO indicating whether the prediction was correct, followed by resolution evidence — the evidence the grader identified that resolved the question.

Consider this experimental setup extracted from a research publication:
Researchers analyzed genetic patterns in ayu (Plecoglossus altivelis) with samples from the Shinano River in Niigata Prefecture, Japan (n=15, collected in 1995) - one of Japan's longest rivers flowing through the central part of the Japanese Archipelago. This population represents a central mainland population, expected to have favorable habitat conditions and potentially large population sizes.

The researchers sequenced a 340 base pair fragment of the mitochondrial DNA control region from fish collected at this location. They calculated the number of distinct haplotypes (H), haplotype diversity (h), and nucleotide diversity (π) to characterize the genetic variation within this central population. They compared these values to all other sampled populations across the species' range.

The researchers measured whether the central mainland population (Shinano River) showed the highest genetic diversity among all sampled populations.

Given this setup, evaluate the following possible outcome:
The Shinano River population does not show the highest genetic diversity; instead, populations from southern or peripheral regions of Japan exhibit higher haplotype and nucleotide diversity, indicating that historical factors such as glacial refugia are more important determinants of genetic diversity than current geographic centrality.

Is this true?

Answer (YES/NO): NO